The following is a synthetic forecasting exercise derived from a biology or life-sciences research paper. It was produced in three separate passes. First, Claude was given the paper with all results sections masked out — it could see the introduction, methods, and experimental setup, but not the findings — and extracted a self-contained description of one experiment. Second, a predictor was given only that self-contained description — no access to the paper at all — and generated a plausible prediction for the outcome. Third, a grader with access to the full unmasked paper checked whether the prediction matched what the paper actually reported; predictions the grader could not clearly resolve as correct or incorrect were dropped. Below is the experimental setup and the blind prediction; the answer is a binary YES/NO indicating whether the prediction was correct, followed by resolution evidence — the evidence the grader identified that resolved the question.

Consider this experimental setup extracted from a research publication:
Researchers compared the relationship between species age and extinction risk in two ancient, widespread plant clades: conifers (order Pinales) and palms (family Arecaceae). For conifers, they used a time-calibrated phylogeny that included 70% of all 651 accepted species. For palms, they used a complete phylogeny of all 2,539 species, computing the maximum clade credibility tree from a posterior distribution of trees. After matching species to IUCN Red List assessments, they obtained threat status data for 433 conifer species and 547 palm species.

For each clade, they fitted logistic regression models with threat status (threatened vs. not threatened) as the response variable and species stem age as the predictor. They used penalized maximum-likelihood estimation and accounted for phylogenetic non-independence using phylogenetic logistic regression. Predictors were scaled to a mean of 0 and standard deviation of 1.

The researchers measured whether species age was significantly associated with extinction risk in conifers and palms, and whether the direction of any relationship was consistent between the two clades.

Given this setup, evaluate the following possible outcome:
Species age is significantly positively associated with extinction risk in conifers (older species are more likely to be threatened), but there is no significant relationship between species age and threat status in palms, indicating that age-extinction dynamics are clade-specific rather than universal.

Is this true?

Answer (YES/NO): YES